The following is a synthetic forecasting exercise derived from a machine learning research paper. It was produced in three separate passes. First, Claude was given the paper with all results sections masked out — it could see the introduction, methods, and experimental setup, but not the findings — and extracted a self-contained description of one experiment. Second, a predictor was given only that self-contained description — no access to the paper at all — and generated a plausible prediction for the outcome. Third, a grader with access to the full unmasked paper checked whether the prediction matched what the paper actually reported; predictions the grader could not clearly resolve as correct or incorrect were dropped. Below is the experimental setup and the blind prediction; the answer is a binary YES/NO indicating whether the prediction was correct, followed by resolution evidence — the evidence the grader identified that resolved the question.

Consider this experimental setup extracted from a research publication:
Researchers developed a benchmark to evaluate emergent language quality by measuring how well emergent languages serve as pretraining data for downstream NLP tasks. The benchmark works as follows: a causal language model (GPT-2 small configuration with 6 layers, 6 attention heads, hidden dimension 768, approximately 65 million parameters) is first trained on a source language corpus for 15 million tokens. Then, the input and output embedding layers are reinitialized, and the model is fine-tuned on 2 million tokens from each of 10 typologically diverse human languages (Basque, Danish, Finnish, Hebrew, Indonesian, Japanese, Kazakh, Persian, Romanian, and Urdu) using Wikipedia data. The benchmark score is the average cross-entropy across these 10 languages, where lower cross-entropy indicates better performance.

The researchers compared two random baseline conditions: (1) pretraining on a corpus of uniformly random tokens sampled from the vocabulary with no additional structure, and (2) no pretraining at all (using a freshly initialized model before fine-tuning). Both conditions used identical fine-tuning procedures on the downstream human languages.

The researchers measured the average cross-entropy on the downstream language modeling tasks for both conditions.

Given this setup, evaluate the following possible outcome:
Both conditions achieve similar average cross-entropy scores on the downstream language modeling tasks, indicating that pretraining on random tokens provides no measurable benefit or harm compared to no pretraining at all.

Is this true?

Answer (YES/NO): NO